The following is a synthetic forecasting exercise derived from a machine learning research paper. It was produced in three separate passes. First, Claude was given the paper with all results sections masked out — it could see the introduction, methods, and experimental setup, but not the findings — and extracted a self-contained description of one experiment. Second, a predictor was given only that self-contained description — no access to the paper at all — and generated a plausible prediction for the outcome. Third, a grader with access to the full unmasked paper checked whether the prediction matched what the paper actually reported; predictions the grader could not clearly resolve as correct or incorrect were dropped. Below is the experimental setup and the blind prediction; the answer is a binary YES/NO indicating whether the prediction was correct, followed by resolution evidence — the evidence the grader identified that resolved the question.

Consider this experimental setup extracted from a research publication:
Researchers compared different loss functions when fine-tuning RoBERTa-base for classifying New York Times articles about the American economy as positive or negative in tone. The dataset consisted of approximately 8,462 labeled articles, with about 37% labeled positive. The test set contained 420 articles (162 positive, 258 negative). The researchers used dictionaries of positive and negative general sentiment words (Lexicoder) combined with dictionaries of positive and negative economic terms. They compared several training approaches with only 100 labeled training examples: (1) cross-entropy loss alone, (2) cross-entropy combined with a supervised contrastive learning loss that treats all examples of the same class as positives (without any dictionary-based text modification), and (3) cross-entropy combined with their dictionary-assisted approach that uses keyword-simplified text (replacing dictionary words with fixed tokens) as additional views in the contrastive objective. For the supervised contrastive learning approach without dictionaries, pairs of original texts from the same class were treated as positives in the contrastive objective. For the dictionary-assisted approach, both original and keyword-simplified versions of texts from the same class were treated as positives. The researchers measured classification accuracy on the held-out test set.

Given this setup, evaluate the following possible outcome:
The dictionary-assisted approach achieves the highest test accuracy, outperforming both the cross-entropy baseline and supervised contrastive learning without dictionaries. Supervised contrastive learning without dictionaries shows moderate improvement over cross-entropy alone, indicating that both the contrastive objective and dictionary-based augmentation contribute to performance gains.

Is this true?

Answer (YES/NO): NO